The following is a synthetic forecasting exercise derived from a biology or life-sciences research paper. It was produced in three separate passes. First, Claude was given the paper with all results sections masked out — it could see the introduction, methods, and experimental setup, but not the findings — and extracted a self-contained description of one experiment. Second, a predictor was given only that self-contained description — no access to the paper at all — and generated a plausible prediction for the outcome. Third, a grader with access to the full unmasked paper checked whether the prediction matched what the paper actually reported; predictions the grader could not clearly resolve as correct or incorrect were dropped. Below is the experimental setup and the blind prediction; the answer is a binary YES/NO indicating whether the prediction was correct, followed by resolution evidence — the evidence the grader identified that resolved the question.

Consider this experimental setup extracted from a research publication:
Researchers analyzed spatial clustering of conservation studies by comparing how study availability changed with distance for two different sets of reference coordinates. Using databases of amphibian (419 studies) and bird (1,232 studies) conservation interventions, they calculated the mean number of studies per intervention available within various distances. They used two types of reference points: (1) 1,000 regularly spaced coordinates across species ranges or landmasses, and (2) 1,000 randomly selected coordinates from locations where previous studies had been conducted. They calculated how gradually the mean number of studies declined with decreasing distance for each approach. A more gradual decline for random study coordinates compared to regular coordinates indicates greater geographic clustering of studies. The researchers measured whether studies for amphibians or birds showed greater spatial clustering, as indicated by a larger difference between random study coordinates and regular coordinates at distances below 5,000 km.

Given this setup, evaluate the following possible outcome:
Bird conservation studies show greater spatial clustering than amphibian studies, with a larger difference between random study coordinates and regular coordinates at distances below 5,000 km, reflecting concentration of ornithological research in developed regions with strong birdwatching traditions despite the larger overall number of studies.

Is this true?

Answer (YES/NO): NO